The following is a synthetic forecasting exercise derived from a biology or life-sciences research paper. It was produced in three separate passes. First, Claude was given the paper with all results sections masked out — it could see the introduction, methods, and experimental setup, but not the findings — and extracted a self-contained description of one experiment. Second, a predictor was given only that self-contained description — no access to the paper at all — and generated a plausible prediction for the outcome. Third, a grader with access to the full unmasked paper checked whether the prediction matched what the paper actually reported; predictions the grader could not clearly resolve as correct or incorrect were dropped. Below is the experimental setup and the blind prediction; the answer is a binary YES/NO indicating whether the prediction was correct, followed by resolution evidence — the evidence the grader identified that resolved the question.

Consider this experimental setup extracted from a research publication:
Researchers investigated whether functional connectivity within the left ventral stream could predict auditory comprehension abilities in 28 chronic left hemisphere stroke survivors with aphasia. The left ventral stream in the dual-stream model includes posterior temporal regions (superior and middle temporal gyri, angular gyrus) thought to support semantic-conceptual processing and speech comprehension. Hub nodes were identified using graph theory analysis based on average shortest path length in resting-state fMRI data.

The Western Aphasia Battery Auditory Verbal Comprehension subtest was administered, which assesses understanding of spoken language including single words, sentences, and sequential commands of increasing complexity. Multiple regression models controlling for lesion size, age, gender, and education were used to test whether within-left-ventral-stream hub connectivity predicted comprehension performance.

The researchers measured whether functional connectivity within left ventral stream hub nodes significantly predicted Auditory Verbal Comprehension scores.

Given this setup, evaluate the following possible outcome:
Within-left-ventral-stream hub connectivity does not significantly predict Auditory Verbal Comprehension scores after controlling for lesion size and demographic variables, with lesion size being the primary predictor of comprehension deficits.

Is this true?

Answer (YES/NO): NO